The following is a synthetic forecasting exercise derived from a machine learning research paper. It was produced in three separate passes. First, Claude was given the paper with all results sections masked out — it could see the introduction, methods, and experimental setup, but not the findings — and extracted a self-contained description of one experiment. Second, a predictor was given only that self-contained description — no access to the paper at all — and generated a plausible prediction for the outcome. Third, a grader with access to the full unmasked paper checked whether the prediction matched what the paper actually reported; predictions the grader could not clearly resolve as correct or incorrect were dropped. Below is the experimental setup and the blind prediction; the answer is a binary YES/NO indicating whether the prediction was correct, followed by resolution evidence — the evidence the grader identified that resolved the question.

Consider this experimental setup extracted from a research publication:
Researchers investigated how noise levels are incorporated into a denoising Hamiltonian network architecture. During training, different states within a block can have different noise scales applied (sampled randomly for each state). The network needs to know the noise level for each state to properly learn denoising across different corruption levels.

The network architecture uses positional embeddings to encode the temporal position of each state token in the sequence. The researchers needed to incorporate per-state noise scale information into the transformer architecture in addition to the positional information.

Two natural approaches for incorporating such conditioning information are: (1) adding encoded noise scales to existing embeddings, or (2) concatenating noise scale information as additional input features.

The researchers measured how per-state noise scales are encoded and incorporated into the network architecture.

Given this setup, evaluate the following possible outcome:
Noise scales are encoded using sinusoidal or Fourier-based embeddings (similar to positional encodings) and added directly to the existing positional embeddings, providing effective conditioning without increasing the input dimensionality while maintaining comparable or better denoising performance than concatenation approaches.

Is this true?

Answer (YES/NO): NO